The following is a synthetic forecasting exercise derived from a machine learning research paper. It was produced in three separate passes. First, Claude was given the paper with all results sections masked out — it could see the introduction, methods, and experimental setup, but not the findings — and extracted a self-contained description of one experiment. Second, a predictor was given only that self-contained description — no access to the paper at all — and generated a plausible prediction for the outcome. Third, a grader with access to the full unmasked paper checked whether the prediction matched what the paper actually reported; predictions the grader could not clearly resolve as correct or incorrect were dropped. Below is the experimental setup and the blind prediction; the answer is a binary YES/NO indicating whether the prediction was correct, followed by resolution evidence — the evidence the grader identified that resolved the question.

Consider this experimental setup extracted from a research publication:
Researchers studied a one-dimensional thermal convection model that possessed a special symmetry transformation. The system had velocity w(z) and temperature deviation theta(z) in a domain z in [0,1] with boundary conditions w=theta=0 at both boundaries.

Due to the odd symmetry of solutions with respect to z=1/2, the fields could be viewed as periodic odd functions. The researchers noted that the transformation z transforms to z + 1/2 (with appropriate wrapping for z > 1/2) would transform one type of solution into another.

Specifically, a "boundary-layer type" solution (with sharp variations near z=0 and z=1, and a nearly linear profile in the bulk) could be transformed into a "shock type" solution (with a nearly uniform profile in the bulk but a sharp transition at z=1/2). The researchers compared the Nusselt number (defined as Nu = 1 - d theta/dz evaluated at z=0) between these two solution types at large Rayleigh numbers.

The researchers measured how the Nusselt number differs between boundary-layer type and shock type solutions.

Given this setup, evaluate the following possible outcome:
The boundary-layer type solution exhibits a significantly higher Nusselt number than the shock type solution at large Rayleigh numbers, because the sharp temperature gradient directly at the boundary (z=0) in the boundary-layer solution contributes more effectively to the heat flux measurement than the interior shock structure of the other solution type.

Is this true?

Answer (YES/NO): YES